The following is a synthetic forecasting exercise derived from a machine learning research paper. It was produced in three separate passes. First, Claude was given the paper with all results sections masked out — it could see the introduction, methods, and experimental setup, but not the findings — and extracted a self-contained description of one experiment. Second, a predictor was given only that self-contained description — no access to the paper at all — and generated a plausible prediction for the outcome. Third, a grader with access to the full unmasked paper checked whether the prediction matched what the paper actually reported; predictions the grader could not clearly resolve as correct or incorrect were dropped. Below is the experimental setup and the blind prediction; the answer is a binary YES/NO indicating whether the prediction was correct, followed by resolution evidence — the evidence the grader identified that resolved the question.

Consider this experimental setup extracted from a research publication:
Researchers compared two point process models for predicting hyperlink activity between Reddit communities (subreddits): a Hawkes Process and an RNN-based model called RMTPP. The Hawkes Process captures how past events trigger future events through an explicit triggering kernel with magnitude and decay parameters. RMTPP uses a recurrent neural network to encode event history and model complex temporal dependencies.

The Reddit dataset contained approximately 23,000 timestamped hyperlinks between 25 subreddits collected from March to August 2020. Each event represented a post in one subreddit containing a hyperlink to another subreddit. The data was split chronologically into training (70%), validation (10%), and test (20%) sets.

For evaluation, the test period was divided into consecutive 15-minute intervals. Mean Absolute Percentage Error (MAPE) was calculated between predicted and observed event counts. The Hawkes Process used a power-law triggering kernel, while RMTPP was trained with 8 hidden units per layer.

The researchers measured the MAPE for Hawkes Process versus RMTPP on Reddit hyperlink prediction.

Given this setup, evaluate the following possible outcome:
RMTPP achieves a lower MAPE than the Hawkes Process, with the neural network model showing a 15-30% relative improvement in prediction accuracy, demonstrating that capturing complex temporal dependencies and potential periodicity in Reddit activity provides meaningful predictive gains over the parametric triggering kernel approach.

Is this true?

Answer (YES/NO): NO